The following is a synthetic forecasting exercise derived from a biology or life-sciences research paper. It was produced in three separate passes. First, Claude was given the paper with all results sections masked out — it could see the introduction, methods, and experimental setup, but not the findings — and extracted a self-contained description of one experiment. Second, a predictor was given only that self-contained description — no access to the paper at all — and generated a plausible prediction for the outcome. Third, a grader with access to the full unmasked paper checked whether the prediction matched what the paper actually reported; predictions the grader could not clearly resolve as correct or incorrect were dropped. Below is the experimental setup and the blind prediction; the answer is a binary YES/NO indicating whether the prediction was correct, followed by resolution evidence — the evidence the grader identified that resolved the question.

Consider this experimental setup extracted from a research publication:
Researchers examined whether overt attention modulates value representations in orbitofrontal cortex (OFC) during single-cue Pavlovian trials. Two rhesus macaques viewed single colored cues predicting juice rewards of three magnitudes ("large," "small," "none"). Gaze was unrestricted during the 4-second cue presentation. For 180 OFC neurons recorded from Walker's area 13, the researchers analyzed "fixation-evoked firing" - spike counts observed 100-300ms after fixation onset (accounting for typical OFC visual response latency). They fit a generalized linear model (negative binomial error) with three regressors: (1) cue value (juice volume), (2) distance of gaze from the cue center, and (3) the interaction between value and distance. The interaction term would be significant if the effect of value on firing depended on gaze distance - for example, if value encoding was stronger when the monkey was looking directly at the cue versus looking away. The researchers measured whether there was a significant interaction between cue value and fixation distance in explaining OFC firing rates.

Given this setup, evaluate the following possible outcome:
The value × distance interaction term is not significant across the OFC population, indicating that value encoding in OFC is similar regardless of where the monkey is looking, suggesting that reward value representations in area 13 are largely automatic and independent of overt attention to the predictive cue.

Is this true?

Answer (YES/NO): NO